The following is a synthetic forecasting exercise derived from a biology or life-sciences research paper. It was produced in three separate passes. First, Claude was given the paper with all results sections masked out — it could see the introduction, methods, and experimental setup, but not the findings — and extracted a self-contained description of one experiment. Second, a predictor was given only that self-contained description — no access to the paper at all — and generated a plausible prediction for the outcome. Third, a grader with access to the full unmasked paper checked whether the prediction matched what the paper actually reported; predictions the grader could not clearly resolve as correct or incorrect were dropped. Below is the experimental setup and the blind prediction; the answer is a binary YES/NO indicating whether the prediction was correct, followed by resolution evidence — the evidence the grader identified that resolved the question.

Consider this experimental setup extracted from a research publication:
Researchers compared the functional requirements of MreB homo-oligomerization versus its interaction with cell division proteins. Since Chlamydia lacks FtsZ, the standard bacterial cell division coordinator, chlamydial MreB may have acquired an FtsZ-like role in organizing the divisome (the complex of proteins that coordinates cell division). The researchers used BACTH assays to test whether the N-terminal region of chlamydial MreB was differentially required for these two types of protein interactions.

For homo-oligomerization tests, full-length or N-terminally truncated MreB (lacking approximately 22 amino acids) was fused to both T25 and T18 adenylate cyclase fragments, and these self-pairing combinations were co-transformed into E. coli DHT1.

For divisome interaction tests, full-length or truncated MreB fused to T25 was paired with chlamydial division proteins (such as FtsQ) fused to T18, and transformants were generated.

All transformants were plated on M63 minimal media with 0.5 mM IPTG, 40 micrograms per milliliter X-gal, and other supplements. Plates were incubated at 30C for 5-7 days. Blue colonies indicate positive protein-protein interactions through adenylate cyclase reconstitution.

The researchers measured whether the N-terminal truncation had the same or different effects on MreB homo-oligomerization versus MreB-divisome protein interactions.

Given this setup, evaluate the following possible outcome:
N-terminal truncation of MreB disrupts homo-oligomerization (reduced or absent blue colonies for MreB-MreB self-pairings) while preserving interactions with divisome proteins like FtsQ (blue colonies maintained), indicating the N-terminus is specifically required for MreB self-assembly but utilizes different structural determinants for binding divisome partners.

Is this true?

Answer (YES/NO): NO